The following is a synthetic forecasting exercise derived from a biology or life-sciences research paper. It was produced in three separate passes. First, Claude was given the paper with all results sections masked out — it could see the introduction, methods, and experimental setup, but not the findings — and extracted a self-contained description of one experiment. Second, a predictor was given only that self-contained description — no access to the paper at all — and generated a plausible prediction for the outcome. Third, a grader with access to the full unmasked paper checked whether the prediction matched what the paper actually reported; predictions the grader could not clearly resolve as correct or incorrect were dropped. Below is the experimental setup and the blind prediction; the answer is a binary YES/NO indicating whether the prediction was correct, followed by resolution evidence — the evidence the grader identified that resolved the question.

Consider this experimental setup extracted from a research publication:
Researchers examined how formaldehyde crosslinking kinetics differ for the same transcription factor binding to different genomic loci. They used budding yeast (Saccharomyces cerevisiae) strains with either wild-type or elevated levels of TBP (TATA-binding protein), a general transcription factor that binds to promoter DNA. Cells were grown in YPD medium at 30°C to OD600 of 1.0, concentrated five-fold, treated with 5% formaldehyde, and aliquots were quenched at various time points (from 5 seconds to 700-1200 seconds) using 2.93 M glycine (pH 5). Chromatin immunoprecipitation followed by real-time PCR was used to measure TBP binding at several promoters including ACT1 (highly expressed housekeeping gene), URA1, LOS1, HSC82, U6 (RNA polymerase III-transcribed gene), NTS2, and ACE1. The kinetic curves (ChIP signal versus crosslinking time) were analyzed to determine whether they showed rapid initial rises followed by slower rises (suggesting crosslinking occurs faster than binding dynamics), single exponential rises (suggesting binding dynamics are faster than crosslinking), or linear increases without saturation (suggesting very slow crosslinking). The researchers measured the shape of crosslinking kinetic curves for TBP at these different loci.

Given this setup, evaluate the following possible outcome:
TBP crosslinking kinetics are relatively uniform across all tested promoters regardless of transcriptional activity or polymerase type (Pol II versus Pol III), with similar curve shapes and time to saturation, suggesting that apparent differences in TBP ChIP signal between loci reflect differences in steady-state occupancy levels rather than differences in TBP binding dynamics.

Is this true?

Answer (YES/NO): NO